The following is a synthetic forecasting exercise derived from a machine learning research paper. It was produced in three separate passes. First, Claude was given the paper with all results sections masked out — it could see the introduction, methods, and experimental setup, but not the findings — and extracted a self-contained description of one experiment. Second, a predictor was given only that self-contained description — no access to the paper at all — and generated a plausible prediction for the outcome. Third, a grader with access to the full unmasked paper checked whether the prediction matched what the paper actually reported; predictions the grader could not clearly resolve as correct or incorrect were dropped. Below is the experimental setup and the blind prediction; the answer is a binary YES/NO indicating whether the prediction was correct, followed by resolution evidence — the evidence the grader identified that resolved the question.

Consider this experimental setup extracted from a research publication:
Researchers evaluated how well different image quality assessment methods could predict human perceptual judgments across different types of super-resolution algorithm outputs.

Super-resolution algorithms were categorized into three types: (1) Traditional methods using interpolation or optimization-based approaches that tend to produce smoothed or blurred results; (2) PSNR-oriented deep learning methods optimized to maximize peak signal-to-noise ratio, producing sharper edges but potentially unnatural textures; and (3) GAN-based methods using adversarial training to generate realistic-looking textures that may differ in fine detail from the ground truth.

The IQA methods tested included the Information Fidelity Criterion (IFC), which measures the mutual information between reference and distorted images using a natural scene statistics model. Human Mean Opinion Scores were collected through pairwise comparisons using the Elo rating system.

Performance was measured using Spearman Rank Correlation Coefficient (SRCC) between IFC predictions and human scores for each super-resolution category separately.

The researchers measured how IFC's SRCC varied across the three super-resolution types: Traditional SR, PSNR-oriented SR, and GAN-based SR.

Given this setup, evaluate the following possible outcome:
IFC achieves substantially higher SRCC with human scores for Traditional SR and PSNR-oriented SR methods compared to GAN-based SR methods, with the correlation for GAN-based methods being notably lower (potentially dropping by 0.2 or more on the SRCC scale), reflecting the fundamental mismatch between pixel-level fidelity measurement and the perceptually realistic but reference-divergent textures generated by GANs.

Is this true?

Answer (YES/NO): YES